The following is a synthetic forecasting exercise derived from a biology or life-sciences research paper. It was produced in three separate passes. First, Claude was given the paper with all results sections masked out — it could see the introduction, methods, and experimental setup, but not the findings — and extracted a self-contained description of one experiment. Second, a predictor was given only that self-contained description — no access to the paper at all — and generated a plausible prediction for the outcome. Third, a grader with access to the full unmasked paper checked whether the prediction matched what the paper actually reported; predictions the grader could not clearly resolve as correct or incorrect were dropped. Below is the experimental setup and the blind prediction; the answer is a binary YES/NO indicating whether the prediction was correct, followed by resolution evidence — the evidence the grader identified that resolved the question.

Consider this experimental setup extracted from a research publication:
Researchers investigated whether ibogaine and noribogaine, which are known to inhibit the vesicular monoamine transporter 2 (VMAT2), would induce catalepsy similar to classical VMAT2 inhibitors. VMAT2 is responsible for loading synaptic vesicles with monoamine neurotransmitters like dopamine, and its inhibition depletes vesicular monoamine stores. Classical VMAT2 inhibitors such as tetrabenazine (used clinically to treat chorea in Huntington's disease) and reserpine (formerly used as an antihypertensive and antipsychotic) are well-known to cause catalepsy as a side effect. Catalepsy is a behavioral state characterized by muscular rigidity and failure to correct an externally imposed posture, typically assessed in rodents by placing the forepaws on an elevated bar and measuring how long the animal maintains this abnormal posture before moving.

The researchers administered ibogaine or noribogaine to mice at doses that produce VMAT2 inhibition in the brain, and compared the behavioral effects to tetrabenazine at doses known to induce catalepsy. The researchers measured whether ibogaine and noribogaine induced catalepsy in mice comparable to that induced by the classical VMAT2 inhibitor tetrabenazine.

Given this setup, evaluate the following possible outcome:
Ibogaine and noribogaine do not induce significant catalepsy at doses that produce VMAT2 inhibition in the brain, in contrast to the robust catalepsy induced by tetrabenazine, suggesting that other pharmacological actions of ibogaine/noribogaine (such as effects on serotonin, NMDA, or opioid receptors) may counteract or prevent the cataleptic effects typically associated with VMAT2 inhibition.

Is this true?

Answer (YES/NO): YES